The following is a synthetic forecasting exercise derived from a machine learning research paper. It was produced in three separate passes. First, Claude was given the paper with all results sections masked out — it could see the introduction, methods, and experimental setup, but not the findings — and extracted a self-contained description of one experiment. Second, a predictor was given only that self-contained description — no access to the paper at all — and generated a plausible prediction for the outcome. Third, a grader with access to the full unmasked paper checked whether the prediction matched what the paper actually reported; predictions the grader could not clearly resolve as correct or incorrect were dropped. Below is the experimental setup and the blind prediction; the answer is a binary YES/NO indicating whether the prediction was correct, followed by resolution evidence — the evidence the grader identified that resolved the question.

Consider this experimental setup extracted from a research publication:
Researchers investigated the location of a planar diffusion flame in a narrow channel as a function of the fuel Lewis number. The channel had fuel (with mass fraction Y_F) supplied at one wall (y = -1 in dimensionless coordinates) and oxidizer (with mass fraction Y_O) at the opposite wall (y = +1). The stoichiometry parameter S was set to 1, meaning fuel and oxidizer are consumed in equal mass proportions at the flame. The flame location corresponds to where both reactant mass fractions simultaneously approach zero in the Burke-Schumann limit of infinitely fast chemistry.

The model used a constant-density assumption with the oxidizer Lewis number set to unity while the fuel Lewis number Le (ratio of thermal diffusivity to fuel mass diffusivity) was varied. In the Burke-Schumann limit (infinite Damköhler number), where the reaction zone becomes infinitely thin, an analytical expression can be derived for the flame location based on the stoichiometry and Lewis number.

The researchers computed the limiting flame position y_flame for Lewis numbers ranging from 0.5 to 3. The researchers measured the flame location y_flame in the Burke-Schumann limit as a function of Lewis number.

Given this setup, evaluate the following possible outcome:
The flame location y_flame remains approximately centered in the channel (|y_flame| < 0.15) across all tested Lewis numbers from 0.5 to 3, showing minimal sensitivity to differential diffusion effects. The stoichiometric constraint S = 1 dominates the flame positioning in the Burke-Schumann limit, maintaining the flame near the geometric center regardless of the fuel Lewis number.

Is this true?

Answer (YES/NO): NO